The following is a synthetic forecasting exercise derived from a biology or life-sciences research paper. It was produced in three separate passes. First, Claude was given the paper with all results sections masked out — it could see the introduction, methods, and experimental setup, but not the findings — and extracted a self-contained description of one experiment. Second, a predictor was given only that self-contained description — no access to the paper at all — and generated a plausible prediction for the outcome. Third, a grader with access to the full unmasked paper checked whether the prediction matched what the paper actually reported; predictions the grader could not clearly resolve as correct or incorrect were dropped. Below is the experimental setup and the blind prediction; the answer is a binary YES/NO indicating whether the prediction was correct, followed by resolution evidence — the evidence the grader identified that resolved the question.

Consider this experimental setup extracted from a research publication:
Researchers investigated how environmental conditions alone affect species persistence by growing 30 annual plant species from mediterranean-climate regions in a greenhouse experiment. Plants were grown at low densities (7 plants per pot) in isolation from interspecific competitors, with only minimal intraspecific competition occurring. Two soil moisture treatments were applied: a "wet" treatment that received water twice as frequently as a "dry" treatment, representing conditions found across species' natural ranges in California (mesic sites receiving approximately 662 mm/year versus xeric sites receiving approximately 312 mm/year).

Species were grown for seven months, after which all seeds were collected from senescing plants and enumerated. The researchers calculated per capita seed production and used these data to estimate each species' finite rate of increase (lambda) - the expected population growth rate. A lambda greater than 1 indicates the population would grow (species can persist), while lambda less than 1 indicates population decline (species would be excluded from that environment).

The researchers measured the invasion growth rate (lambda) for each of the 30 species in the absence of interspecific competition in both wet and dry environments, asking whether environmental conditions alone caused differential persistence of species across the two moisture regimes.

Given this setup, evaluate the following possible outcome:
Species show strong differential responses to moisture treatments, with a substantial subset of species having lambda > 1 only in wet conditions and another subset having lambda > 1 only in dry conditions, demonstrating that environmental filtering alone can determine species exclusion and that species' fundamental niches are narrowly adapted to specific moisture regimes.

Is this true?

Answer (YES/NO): NO